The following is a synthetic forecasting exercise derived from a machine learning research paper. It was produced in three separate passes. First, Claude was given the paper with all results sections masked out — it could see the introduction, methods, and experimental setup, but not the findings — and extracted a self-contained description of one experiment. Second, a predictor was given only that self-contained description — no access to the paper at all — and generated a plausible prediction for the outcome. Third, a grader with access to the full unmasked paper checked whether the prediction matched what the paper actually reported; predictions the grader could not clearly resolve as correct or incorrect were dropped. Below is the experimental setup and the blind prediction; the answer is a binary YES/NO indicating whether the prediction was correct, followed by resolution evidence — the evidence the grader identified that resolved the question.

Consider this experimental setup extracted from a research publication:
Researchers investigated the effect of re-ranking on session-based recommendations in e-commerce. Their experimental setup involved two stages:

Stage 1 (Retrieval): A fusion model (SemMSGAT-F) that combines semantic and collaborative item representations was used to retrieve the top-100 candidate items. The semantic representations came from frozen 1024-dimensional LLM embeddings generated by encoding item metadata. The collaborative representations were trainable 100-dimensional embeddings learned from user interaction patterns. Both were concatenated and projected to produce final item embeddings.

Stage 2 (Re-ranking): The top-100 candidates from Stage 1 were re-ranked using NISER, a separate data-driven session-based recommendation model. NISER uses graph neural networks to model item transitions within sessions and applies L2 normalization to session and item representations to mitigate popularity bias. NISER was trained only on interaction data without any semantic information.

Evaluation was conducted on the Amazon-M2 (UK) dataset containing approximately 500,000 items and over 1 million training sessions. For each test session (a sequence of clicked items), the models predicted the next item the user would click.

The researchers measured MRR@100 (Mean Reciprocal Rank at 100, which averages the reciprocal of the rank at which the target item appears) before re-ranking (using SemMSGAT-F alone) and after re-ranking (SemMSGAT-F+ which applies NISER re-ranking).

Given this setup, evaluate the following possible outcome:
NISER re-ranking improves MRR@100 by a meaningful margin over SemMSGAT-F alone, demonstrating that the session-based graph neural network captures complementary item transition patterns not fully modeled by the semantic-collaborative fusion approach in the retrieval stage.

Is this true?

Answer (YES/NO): NO